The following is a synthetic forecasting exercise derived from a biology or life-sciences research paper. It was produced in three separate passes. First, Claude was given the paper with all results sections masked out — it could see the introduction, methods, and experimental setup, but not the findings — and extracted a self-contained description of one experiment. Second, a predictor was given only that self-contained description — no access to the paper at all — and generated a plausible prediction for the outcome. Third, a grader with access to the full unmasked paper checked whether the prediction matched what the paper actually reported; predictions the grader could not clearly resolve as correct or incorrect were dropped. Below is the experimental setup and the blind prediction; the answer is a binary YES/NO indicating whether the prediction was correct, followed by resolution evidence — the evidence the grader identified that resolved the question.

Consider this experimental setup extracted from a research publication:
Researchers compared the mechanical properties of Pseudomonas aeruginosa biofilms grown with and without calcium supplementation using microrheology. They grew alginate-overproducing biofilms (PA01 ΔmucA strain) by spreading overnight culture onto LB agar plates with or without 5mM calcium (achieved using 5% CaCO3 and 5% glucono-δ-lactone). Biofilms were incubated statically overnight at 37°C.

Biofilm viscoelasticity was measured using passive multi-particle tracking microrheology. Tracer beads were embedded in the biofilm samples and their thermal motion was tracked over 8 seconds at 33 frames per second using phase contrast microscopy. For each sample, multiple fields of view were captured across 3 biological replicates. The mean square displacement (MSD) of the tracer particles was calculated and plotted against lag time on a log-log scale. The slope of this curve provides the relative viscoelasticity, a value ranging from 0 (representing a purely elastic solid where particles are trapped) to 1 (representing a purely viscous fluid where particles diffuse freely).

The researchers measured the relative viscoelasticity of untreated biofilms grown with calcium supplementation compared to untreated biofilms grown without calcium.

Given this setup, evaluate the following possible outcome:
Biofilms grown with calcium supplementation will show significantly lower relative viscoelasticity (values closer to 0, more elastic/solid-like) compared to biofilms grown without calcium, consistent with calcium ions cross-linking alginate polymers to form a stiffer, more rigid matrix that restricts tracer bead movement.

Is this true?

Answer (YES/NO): YES